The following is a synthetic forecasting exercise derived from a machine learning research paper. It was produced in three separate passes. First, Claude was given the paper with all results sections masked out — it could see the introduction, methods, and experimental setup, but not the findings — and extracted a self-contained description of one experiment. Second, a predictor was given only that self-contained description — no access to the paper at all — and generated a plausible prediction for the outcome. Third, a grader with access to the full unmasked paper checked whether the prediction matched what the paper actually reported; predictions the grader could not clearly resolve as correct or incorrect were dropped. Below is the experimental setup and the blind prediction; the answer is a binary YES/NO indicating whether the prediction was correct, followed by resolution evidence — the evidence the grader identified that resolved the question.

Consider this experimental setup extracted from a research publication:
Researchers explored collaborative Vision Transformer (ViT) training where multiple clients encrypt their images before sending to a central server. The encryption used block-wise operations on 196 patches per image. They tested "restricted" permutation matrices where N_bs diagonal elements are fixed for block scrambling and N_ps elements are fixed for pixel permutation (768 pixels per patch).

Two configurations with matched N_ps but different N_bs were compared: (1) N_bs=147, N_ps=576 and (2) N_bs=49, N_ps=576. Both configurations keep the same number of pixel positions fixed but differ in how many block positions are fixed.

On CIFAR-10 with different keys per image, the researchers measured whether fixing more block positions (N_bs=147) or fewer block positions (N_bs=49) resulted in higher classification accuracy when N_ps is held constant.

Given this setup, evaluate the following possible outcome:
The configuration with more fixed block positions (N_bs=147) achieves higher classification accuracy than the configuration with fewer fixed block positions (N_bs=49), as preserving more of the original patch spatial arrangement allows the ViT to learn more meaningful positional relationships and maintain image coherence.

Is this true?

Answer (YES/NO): YES